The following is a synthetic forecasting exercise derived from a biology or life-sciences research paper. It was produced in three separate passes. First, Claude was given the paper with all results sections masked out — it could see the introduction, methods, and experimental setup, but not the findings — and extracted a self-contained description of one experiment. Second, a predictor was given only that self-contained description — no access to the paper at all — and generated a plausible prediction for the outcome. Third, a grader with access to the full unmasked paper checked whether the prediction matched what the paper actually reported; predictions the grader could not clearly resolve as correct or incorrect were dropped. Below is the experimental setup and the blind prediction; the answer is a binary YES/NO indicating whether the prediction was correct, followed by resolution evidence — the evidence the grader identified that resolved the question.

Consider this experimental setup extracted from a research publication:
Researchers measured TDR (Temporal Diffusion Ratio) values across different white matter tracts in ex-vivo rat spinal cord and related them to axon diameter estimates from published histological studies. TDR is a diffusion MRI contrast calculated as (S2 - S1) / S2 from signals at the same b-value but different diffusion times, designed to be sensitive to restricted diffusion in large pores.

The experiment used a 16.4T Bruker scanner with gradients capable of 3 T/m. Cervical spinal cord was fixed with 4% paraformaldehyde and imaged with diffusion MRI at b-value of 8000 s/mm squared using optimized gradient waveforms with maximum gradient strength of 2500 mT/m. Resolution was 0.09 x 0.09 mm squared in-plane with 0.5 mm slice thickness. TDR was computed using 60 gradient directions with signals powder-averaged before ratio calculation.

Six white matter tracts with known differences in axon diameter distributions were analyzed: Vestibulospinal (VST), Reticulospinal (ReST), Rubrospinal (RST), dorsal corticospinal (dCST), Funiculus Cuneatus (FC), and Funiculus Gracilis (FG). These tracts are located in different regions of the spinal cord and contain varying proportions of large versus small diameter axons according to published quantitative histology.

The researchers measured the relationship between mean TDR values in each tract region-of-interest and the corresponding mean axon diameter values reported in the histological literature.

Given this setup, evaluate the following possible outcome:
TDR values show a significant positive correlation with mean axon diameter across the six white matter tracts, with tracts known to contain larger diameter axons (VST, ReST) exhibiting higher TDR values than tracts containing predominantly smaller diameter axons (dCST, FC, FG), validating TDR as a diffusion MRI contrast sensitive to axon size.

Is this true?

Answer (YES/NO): YES